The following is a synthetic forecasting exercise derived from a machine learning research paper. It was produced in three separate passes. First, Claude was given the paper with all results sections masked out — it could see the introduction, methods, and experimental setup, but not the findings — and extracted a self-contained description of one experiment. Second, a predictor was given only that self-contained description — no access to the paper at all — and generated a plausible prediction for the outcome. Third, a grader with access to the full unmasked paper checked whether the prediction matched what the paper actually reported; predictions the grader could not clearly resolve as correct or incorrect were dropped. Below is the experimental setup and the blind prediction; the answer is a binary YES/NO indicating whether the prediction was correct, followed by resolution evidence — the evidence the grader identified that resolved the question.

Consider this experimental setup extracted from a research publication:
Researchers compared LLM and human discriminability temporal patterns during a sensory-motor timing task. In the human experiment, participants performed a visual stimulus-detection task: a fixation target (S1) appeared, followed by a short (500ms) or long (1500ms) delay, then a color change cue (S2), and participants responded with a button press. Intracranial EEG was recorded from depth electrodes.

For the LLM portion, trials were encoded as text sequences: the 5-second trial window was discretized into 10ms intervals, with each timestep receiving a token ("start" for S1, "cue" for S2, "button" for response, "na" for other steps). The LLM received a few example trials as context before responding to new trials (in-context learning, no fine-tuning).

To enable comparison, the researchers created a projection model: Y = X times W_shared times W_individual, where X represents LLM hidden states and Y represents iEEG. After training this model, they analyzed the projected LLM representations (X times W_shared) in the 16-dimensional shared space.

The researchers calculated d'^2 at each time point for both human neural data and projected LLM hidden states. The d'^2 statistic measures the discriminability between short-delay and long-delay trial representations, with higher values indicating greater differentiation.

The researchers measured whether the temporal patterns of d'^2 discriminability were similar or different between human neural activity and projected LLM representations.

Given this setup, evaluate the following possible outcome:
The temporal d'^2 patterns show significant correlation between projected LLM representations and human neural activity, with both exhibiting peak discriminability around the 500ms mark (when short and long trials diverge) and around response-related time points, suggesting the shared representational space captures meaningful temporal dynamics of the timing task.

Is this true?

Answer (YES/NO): NO